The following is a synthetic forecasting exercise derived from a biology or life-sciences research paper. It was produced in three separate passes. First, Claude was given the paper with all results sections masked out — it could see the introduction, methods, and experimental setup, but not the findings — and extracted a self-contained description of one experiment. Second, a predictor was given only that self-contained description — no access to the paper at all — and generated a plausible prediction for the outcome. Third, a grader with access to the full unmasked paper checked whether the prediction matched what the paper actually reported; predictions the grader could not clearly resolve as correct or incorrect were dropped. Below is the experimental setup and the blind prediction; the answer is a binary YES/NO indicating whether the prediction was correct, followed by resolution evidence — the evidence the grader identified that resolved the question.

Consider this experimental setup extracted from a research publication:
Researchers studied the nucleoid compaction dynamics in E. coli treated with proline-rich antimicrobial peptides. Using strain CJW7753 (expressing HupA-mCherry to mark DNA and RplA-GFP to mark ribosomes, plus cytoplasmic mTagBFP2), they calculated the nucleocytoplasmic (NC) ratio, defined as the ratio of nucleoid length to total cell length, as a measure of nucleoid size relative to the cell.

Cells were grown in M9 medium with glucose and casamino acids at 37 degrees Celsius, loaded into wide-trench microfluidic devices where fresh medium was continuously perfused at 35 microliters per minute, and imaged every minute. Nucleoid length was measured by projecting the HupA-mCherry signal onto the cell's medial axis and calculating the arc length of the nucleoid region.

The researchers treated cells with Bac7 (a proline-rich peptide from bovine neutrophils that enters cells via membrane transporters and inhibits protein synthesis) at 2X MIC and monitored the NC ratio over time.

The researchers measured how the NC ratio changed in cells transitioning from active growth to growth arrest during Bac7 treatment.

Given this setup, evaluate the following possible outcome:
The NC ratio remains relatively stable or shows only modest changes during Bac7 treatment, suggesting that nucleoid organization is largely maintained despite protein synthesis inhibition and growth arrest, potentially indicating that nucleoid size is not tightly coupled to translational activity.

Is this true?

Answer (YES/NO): NO